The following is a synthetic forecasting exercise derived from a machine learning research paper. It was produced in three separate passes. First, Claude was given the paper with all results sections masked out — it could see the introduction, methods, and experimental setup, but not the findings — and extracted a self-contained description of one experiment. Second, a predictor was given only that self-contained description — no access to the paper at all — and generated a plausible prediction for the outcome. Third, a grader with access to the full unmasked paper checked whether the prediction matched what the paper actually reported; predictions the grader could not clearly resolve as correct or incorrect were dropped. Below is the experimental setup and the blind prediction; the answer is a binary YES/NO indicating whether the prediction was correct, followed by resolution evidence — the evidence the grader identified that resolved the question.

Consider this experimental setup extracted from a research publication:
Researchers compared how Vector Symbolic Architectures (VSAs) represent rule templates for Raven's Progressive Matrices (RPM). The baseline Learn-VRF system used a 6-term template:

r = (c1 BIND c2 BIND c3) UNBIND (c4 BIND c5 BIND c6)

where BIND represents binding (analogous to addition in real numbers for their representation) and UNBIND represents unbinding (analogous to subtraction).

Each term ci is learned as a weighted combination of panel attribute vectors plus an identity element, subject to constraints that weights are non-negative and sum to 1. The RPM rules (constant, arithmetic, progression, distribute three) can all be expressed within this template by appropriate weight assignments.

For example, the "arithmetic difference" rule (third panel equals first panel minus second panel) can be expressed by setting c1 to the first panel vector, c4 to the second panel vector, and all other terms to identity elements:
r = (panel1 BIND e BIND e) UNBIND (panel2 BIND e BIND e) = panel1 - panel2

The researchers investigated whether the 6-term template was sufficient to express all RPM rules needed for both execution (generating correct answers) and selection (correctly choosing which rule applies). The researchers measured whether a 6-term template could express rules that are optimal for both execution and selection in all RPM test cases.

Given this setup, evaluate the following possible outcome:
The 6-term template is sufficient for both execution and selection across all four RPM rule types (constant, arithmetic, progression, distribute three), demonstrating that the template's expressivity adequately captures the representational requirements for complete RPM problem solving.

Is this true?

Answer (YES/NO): NO